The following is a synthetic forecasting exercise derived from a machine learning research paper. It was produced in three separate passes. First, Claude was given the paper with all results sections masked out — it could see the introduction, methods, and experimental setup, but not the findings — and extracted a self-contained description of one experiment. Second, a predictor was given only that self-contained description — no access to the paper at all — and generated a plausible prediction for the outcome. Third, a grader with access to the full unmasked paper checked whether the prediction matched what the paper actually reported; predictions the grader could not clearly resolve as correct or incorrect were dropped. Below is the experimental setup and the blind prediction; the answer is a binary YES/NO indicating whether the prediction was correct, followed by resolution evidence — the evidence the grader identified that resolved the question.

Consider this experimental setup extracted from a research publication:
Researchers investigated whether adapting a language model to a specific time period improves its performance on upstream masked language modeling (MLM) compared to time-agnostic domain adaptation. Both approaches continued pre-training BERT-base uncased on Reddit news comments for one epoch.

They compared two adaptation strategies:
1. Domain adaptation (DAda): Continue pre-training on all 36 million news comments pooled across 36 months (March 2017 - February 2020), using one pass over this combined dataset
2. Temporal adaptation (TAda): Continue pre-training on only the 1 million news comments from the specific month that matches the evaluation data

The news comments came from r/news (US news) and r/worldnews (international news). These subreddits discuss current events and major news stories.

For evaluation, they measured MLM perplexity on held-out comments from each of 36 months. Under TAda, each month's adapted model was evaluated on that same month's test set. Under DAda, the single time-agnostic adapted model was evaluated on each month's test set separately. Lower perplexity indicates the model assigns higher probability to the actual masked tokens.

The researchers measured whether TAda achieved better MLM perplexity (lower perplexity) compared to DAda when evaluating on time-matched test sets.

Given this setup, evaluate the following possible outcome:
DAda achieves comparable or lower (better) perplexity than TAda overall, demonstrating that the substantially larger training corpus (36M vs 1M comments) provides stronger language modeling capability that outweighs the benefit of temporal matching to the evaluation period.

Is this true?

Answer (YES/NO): NO